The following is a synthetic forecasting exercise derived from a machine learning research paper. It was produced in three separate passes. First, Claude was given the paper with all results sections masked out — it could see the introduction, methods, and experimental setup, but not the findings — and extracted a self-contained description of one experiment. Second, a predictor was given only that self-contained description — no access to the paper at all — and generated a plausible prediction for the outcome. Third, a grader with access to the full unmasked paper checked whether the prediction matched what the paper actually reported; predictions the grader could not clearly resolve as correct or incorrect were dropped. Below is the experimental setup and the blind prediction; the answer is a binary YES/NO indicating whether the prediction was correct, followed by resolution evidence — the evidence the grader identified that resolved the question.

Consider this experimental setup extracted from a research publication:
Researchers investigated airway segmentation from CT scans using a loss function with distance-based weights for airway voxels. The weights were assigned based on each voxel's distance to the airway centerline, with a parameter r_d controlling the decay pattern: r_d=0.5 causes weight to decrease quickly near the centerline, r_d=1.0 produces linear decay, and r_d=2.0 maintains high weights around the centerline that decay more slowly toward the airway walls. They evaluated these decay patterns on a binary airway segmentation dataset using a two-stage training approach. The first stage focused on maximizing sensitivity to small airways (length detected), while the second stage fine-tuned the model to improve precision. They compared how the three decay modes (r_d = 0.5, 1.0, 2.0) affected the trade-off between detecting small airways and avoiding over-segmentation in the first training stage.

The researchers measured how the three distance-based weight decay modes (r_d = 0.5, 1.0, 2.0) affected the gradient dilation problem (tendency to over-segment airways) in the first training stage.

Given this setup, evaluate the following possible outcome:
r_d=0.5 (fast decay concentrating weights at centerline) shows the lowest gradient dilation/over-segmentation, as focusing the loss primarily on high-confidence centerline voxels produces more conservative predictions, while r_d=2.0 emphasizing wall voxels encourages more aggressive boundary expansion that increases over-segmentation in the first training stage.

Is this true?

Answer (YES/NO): YES